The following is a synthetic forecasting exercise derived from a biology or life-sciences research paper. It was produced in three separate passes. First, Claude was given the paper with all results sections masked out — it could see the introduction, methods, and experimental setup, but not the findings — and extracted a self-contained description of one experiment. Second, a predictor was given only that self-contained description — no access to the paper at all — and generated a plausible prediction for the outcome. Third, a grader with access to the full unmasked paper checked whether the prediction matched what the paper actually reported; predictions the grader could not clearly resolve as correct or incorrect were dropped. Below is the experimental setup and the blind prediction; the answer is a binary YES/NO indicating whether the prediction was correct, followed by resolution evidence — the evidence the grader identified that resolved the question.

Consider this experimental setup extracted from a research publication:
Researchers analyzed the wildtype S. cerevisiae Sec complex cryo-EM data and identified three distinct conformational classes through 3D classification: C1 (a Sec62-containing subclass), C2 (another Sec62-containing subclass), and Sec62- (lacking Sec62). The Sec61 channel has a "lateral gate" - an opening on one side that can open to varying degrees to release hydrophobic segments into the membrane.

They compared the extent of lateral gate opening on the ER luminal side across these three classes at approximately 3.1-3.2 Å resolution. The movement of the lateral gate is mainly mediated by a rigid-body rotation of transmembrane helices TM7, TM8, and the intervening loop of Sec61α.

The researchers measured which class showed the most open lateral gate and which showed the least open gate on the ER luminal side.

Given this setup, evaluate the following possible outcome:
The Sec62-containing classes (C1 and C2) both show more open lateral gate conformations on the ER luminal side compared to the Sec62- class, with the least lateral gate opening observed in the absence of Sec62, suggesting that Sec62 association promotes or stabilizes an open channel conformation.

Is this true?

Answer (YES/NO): YES